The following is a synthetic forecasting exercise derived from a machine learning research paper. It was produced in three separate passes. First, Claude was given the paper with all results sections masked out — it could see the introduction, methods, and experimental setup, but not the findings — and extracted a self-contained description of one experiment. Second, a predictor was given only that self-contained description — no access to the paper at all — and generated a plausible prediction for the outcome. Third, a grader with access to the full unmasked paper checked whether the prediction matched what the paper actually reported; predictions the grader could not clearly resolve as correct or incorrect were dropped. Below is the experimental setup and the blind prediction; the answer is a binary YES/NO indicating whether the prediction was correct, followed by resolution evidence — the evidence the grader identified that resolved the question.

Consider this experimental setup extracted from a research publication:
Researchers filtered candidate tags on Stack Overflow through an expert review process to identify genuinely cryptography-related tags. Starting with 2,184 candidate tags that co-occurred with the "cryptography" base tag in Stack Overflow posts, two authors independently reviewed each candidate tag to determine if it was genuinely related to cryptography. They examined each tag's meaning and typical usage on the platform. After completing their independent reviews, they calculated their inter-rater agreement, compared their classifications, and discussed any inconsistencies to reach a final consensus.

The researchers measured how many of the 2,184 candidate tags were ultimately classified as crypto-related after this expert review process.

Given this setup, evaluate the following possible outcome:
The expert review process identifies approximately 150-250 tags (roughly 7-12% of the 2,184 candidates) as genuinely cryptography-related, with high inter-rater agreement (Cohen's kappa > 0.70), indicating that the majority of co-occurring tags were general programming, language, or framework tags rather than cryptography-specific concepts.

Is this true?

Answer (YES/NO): NO